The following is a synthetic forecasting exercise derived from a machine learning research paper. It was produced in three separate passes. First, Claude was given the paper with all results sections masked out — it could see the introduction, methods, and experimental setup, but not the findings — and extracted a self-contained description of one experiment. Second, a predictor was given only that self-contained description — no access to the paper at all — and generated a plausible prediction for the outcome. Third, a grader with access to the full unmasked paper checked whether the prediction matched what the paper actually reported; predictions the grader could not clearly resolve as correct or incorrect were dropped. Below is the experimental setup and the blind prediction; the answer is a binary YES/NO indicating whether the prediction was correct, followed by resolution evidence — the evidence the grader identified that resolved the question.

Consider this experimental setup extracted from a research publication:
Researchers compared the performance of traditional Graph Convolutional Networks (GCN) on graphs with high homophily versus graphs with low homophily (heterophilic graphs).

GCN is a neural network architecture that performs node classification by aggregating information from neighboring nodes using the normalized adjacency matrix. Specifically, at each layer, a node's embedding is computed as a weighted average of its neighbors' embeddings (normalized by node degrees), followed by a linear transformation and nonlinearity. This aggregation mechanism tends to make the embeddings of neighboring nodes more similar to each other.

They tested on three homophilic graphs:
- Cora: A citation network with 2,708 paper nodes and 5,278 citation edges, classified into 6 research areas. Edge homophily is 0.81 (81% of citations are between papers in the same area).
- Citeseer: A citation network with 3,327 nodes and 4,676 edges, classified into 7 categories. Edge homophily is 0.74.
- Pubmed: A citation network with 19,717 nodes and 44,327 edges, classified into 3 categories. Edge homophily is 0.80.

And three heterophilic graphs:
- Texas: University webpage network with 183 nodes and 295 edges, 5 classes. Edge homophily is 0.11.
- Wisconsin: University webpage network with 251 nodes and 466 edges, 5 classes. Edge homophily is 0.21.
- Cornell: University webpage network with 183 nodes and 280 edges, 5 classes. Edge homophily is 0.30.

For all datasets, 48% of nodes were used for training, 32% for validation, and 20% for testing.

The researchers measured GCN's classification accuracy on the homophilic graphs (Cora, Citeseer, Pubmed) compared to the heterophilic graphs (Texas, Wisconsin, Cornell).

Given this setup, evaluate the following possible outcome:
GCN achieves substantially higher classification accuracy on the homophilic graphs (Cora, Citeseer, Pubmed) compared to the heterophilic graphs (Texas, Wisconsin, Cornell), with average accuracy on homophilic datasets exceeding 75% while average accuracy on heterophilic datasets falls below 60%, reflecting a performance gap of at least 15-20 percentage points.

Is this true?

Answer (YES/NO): YES